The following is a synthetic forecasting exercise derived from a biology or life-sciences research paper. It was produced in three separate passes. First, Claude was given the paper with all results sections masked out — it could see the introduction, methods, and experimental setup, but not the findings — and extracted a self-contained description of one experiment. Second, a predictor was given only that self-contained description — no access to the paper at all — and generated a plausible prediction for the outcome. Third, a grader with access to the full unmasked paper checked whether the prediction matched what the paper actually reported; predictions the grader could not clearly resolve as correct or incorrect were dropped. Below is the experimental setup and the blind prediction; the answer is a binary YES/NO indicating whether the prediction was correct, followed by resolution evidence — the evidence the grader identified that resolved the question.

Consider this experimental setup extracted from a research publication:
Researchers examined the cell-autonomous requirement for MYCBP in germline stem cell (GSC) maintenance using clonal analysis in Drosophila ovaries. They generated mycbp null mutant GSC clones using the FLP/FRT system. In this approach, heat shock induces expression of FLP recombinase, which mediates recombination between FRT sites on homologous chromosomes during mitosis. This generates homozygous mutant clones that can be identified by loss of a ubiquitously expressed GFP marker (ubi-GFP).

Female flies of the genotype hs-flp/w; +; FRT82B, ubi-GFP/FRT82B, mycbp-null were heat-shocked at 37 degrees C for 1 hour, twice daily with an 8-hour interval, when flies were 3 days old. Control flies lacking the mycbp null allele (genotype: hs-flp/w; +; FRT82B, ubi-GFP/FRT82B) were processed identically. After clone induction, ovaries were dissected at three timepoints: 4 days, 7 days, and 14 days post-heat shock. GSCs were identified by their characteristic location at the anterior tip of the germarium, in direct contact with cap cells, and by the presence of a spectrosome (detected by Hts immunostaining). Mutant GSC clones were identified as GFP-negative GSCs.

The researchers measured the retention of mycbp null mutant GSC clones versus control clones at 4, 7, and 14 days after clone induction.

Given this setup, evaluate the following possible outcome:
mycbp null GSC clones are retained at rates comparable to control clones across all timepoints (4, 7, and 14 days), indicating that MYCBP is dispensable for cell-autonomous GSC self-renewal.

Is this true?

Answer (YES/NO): NO